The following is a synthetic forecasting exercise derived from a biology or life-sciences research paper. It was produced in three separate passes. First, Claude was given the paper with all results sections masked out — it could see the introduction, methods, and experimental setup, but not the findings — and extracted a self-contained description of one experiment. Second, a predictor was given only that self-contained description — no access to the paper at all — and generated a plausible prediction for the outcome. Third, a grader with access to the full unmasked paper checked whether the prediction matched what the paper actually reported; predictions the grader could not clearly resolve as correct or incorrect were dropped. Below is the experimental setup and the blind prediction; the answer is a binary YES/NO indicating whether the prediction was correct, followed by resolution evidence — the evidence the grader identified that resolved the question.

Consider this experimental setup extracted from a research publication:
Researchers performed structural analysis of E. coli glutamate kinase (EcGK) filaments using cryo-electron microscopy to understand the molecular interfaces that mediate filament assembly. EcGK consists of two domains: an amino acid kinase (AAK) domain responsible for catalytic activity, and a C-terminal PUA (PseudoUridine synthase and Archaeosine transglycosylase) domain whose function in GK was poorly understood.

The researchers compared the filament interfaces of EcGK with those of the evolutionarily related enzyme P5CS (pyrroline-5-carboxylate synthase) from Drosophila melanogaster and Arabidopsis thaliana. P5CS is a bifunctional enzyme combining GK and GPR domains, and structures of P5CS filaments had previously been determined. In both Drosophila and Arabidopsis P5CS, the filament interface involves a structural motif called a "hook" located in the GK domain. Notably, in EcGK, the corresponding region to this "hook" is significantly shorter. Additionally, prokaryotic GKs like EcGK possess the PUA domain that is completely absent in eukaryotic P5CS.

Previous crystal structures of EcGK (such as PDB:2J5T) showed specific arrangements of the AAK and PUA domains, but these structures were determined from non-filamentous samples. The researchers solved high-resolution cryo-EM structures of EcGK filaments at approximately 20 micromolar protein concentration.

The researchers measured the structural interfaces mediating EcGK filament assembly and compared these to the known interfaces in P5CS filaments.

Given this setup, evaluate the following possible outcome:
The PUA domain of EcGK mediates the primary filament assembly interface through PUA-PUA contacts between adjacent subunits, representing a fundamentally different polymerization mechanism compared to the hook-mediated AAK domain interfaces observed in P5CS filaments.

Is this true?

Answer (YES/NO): NO